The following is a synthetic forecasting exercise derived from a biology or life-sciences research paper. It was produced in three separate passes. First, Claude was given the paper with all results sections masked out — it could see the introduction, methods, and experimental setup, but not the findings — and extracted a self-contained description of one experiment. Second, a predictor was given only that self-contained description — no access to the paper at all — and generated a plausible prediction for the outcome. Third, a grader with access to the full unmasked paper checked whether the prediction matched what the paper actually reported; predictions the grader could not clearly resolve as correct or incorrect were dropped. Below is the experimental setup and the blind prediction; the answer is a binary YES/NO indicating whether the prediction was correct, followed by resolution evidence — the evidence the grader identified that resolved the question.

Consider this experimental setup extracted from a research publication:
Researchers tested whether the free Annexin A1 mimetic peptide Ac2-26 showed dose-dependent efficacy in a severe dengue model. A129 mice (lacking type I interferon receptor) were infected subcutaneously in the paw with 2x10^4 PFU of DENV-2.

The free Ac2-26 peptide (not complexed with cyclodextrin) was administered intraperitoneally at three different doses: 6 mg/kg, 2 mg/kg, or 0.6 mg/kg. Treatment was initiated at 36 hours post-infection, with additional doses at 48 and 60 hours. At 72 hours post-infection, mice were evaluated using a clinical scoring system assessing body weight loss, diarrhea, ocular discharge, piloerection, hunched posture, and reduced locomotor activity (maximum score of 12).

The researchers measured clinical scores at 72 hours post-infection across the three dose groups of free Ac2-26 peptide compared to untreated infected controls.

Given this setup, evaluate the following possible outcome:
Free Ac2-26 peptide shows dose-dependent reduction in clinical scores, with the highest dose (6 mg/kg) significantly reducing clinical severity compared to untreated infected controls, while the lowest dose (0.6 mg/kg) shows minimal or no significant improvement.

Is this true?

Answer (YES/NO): YES